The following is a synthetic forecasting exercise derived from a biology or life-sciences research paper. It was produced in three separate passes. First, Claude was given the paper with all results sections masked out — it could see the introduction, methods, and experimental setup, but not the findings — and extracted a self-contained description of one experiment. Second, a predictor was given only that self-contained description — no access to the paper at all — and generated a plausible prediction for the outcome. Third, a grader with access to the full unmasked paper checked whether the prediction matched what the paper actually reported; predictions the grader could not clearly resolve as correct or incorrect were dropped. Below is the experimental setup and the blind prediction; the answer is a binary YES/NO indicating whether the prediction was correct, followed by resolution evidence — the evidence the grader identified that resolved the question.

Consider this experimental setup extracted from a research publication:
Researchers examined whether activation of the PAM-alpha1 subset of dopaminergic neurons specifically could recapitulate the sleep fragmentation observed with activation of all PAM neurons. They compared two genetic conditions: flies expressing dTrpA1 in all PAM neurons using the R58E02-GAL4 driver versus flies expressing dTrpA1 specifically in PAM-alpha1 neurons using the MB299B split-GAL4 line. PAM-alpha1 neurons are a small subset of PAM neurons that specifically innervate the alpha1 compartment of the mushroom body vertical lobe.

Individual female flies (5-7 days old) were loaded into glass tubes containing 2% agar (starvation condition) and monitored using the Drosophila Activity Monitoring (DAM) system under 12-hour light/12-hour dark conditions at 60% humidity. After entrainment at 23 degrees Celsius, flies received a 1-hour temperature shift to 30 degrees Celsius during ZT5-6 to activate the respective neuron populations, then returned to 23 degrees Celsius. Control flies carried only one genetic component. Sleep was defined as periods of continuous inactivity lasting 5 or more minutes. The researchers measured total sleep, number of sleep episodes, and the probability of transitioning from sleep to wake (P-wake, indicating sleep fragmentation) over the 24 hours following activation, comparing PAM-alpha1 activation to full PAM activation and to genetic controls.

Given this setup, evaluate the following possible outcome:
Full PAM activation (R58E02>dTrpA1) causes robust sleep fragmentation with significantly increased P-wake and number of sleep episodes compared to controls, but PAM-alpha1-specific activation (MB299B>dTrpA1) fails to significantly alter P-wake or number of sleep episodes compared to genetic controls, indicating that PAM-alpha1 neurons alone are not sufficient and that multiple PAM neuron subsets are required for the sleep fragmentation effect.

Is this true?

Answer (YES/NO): NO